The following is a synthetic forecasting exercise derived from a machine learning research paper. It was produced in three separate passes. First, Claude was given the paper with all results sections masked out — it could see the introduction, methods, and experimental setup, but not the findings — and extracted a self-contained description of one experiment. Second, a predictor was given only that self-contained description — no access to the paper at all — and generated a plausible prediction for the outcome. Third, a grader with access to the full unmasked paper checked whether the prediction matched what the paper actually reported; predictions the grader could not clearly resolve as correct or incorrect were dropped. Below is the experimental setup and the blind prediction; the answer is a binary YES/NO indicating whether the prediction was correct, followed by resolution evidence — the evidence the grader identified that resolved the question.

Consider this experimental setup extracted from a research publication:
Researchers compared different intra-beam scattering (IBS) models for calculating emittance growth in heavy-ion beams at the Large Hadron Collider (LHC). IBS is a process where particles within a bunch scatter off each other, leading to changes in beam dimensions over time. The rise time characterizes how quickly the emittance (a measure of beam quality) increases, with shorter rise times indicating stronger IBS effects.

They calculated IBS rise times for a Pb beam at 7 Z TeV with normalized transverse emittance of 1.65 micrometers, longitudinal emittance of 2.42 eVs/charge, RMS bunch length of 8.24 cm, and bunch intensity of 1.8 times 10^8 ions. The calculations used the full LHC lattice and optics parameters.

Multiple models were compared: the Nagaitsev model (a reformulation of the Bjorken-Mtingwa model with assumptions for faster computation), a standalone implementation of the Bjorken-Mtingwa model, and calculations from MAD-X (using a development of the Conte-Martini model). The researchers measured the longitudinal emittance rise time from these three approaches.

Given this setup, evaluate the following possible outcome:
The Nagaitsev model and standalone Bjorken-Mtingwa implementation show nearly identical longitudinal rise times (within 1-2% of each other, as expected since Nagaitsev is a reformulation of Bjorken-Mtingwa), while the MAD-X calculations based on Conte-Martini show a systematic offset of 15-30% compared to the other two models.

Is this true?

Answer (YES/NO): NO